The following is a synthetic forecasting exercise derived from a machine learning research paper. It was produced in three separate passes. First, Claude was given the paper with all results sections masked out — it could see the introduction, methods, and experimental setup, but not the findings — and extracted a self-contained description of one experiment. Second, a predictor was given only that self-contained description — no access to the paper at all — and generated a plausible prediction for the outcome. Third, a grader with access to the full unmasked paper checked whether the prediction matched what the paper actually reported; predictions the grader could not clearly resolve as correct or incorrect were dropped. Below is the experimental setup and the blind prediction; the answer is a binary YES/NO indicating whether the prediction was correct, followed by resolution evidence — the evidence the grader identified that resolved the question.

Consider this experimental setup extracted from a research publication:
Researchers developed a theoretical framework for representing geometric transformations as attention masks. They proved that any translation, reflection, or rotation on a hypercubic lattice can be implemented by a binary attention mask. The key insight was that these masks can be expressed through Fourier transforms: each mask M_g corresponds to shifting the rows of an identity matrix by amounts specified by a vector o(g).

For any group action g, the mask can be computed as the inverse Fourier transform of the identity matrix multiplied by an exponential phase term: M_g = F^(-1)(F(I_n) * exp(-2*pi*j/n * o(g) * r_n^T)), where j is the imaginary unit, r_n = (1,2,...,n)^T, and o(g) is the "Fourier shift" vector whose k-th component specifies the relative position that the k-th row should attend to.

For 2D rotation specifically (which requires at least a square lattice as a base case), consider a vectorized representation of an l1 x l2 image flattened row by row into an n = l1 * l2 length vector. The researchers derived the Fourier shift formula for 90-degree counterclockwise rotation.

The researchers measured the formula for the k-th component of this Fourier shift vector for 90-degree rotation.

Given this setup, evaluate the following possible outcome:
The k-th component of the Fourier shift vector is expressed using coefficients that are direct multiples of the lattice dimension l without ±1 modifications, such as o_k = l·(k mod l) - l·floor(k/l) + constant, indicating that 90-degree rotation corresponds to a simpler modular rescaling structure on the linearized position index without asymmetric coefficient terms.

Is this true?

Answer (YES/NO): NO